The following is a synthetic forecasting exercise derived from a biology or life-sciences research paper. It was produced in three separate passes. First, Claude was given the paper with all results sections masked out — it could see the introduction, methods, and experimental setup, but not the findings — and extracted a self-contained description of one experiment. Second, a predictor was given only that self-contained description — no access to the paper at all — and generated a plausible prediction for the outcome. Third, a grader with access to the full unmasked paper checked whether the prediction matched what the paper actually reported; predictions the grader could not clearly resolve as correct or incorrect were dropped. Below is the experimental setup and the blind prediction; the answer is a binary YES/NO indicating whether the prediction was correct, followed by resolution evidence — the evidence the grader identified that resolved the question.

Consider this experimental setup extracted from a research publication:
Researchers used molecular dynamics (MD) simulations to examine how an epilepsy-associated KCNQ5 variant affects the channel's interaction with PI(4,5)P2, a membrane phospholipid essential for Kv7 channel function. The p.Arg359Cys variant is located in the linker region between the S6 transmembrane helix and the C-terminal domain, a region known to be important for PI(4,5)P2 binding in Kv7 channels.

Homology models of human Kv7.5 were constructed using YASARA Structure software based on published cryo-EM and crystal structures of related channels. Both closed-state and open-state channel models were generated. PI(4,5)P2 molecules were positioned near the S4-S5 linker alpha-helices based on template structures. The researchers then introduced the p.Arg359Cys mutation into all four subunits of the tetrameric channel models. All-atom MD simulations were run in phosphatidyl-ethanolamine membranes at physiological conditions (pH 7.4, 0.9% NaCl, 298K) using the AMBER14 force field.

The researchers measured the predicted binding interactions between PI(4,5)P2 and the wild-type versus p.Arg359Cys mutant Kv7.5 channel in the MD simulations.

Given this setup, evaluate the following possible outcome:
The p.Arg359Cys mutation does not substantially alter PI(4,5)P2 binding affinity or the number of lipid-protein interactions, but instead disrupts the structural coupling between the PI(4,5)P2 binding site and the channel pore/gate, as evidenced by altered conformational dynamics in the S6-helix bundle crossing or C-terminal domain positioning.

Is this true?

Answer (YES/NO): NO